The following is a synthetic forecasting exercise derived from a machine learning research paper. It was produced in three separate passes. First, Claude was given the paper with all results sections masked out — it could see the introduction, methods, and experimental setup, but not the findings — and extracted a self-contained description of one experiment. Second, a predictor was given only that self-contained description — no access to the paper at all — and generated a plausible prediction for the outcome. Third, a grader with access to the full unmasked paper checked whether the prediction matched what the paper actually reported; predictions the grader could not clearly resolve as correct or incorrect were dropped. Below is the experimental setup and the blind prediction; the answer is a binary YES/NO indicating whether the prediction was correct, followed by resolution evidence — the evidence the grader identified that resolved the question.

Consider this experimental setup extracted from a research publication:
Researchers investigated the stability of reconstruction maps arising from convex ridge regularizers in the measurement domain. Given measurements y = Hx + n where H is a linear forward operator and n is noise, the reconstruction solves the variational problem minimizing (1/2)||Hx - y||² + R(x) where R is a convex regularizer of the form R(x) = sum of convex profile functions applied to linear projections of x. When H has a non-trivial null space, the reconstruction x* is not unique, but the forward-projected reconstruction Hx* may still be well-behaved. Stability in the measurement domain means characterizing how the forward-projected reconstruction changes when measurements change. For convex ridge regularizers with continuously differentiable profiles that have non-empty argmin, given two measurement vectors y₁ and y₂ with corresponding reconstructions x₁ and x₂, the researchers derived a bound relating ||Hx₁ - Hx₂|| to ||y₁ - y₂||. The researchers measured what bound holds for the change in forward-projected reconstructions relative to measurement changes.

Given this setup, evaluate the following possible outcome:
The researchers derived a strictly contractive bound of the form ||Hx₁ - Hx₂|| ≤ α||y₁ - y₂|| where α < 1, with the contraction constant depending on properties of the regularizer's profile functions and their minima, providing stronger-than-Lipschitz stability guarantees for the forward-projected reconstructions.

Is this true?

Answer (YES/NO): NO